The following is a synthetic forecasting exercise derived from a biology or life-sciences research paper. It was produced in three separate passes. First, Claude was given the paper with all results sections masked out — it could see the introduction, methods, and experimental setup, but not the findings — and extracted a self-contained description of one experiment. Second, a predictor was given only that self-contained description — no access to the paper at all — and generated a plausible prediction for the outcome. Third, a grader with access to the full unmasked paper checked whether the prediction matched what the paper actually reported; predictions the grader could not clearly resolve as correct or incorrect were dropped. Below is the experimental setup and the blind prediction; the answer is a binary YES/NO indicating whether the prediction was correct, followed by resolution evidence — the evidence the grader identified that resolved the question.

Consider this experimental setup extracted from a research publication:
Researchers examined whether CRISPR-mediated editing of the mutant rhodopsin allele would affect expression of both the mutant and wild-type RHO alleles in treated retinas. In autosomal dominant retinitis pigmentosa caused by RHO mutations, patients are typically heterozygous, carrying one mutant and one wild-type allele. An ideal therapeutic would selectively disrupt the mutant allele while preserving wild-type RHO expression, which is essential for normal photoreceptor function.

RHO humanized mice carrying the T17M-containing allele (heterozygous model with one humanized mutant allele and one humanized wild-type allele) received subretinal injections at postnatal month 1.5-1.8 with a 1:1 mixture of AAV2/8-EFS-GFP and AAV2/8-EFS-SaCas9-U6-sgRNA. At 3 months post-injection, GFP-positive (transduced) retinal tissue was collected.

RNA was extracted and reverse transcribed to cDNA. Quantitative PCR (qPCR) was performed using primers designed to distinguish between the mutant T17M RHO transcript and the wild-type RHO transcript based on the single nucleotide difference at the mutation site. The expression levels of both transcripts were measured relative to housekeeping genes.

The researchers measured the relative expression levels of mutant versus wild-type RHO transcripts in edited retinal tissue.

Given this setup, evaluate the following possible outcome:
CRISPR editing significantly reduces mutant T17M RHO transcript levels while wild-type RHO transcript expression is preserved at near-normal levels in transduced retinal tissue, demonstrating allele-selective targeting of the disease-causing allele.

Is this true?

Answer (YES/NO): YES